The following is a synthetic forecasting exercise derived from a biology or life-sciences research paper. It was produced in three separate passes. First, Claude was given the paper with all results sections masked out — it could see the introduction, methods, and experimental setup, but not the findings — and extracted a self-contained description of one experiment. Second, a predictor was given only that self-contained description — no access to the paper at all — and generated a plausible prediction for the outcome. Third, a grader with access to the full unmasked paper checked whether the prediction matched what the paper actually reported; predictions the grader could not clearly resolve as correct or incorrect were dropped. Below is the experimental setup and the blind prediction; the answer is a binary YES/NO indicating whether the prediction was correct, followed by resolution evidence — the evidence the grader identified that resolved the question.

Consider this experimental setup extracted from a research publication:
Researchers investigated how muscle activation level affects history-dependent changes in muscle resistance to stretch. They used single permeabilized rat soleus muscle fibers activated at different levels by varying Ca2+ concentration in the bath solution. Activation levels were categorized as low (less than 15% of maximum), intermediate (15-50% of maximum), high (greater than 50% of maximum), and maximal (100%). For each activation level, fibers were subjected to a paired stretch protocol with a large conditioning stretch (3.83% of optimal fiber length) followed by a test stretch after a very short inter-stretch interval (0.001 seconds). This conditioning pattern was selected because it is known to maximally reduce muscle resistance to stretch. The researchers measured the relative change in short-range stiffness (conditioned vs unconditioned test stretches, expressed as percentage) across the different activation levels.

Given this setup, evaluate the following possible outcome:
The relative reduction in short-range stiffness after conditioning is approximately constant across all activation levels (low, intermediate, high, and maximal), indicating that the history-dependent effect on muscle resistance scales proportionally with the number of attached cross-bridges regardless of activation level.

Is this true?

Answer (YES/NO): NO